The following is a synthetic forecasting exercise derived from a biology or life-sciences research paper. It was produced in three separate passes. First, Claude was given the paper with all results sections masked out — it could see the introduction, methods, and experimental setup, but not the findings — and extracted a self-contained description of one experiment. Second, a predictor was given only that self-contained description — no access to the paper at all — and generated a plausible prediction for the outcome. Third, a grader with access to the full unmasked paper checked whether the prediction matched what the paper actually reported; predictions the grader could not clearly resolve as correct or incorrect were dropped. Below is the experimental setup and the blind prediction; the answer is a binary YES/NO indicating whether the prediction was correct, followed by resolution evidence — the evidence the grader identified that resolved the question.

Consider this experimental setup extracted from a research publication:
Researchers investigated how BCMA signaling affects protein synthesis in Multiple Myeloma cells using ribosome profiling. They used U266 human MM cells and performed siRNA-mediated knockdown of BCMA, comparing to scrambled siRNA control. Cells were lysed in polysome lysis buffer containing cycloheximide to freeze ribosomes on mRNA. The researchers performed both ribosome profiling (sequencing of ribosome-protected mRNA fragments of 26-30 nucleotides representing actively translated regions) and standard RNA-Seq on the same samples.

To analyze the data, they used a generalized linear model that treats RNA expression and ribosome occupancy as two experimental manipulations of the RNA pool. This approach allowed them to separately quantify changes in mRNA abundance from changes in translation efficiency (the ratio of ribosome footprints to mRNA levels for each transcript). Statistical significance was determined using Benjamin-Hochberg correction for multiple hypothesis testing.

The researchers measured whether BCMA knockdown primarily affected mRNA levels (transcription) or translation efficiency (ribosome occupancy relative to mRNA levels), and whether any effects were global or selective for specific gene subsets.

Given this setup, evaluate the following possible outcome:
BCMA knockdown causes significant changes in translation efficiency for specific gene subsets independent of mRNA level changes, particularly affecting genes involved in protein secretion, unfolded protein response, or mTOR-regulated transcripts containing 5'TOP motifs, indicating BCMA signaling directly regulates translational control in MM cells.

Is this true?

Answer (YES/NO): NO